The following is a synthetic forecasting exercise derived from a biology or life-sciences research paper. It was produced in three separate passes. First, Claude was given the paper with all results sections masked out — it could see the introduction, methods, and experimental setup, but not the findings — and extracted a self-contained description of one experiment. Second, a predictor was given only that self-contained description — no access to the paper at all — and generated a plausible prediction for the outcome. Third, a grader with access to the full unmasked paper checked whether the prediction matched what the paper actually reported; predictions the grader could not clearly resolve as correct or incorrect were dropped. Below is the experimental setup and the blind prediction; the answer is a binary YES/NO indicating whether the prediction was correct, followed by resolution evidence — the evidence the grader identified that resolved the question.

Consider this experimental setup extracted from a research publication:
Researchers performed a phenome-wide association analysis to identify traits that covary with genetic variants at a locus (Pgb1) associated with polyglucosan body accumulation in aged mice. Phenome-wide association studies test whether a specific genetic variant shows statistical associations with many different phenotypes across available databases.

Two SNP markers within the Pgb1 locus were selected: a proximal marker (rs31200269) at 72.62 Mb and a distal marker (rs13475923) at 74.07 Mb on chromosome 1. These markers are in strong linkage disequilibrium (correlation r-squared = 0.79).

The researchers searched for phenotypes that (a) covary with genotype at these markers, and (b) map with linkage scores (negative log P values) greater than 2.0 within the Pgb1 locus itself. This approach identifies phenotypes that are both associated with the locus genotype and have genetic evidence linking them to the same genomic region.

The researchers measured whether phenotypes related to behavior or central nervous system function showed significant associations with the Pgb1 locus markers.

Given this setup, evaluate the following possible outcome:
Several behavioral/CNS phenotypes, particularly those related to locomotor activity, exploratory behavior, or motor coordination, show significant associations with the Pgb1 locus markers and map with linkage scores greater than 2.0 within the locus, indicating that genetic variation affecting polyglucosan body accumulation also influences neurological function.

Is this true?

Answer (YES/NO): NO